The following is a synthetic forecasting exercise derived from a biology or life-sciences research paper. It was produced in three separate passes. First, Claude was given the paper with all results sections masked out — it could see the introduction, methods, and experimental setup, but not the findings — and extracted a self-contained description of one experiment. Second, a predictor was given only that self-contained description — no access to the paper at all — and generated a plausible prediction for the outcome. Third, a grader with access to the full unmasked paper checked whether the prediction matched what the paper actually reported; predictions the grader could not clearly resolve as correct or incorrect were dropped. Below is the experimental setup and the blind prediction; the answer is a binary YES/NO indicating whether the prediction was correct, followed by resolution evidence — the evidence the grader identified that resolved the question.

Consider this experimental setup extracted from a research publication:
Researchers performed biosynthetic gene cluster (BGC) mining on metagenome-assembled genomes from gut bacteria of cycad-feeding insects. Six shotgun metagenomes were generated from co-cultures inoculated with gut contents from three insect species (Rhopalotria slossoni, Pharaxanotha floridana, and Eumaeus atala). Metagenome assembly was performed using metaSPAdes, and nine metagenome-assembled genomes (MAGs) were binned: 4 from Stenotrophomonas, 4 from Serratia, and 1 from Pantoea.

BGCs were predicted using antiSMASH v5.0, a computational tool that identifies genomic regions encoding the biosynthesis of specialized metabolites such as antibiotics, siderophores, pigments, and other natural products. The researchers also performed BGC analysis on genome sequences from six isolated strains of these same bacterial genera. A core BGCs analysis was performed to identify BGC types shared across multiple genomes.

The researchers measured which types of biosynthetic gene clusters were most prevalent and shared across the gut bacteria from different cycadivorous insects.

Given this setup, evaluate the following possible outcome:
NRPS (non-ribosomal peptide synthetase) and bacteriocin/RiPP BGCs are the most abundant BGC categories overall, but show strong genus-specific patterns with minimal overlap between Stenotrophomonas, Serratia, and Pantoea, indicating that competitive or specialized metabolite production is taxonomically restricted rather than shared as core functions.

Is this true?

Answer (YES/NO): NO